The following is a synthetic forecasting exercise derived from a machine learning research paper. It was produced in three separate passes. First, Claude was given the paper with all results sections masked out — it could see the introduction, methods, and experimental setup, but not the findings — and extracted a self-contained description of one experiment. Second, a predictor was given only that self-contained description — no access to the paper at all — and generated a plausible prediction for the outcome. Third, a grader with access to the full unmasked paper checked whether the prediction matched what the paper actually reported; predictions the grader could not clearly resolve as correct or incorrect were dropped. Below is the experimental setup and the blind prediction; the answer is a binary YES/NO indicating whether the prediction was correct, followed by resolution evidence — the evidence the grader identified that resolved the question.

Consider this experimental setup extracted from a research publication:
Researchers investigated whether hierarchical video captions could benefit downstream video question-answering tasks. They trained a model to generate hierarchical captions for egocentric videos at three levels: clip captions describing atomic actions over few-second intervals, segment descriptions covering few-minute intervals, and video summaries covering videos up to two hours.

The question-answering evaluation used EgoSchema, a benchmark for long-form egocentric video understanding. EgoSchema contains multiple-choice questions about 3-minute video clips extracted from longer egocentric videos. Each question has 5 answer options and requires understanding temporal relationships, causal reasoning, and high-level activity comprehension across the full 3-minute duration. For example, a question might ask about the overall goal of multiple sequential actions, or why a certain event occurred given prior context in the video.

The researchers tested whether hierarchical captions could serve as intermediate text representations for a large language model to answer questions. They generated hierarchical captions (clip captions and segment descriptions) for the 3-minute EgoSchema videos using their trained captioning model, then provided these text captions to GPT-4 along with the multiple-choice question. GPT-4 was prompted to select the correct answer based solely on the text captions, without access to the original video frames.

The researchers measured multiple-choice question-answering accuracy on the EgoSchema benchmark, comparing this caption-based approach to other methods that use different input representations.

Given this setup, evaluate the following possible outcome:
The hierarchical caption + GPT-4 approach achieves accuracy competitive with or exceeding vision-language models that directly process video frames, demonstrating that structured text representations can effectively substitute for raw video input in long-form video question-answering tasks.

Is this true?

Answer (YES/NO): YES